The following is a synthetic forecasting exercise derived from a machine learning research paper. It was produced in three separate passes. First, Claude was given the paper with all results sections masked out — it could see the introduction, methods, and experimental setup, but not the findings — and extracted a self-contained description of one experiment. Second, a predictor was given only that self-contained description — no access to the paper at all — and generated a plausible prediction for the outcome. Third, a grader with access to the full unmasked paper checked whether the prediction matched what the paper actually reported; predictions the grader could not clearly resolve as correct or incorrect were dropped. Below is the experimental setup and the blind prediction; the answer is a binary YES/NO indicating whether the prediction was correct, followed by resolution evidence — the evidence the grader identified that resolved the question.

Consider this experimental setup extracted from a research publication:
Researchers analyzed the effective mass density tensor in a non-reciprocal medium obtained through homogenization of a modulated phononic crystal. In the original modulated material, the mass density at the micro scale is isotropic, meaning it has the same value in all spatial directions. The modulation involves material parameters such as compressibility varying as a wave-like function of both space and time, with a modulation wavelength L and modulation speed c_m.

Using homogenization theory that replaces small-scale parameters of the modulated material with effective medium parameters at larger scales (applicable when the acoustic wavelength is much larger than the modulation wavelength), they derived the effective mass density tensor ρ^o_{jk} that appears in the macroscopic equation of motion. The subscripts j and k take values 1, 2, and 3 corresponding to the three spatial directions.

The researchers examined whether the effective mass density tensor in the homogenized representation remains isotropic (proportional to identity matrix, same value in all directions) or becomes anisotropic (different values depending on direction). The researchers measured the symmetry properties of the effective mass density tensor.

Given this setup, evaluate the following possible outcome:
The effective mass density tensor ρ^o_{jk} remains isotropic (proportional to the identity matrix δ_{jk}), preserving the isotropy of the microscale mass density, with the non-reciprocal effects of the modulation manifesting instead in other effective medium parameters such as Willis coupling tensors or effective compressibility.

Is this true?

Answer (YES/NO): NO